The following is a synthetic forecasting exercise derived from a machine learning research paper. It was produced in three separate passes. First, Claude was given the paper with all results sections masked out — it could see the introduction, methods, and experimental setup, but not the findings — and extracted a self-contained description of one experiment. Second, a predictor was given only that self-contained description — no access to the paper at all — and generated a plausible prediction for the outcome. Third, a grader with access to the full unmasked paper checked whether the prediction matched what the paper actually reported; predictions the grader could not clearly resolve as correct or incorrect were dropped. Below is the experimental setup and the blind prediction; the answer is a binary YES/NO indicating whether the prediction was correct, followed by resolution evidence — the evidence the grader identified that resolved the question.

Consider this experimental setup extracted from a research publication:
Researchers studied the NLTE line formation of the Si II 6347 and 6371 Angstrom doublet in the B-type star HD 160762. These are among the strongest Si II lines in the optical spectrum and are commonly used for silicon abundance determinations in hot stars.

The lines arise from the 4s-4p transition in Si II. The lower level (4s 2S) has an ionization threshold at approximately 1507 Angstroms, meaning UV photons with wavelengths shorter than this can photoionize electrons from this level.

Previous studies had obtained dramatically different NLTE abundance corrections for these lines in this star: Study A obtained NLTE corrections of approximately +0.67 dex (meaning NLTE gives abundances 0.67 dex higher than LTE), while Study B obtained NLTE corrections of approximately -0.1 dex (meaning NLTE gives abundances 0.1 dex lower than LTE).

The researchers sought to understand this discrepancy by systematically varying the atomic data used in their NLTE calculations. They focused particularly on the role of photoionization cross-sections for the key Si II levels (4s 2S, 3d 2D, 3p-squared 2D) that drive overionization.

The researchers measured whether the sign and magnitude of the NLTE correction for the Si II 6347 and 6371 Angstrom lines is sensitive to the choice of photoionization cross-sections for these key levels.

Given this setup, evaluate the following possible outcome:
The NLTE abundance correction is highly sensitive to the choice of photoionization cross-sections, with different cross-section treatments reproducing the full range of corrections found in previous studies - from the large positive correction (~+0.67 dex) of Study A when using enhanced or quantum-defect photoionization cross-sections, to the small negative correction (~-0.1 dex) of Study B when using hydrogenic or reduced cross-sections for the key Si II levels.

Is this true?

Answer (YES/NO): YES